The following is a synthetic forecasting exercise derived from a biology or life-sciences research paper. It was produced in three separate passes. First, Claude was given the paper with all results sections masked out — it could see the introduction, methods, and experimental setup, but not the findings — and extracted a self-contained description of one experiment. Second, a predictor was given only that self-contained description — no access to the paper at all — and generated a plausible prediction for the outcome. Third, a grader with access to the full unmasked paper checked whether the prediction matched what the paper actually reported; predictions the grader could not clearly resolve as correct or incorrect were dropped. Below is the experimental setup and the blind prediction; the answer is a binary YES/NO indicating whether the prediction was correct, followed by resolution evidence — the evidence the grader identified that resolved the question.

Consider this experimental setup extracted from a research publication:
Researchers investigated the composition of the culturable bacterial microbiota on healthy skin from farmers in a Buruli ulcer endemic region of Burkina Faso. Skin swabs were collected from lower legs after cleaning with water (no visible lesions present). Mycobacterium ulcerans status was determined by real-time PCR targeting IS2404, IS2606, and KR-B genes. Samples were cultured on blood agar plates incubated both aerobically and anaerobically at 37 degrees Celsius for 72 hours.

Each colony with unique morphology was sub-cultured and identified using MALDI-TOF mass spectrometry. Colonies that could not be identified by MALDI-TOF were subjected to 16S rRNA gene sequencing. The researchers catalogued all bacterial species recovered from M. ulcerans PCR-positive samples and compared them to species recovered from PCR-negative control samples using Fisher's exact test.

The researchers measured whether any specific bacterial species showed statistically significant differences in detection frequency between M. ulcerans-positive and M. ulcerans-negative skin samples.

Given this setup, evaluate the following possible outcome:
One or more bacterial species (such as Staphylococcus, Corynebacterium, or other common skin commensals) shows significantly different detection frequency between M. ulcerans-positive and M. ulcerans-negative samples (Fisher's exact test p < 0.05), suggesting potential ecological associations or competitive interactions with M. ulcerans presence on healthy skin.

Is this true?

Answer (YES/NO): NO